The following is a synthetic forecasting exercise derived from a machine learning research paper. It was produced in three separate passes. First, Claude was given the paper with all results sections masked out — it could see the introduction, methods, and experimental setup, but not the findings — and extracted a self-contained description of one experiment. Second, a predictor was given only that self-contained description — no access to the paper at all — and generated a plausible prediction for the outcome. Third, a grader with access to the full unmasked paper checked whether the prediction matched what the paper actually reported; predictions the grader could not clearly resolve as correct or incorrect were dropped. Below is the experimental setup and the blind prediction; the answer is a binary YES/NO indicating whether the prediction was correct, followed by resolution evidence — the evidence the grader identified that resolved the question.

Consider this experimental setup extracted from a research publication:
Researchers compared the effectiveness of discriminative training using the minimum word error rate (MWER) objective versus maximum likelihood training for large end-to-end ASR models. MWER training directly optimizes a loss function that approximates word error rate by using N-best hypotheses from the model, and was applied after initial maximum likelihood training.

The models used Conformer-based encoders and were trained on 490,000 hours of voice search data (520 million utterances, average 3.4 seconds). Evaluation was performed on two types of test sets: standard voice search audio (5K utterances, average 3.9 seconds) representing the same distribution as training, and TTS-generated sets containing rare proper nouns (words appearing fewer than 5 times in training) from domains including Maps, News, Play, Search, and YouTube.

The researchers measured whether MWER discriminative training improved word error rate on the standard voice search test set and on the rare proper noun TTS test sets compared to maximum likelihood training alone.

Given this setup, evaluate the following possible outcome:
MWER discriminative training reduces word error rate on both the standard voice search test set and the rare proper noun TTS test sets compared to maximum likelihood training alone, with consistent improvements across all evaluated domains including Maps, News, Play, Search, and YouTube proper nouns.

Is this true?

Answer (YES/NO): NO